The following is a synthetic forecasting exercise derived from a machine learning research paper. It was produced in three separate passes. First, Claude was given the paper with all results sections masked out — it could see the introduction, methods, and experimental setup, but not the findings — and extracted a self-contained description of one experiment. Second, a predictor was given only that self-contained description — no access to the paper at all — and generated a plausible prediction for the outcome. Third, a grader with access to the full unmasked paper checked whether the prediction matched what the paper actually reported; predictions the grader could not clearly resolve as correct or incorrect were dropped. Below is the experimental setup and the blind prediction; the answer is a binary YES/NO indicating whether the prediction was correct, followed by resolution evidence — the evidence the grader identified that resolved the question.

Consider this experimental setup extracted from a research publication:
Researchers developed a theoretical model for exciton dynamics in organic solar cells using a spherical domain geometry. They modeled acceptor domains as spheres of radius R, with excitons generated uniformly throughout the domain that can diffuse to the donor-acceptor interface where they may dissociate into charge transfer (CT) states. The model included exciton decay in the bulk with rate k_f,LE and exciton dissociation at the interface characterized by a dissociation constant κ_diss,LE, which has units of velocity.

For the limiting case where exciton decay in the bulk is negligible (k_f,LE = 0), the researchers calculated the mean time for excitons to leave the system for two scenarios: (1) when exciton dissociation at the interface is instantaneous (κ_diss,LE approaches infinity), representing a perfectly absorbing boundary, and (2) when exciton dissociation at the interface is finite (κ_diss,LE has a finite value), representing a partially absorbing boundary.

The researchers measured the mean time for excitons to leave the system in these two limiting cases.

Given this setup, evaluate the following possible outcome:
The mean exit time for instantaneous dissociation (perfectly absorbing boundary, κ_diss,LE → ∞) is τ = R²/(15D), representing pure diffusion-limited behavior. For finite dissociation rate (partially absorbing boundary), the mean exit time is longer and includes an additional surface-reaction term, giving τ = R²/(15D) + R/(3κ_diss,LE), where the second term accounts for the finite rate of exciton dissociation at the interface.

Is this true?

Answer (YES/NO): YES